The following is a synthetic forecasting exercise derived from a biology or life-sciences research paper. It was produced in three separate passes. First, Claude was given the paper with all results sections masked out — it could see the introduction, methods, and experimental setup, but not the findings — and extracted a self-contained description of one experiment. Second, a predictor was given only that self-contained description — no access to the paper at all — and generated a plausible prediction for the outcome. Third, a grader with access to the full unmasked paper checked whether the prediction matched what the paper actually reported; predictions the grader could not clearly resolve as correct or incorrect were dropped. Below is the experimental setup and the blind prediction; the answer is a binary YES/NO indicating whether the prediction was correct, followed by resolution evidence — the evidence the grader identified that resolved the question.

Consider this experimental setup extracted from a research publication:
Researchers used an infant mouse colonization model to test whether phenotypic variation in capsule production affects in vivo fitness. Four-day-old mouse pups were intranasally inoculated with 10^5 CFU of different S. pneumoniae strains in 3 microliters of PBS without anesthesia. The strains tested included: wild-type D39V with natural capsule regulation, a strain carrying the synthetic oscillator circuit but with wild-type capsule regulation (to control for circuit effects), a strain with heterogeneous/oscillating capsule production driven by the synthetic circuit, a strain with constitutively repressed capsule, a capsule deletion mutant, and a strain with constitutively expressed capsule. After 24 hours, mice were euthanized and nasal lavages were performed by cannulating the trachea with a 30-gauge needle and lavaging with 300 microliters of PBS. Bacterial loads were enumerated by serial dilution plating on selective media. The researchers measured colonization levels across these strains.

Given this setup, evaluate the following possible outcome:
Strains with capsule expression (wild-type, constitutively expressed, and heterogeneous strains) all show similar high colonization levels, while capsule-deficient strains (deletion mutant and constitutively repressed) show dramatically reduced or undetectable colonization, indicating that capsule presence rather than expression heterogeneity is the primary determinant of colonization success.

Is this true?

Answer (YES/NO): NO